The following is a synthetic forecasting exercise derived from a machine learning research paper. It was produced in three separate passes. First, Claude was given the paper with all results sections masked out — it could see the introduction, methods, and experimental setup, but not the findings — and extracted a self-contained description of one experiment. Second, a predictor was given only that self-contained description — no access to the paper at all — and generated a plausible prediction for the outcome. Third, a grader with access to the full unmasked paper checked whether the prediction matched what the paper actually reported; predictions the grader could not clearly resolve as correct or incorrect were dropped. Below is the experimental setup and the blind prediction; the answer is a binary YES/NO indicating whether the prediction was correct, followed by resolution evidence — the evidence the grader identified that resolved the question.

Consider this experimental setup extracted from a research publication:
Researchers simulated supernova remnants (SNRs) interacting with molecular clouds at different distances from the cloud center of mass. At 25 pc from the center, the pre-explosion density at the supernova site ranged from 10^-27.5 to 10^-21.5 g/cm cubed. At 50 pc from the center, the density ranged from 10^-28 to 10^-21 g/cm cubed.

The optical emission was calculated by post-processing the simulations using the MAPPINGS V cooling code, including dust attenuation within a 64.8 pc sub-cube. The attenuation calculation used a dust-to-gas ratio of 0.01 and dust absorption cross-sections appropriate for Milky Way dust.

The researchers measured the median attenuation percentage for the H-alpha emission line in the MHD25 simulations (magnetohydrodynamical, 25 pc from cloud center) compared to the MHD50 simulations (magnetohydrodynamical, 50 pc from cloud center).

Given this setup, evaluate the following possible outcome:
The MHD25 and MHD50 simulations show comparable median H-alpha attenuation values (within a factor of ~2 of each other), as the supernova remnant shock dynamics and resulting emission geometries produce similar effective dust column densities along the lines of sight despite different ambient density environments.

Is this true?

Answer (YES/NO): YES